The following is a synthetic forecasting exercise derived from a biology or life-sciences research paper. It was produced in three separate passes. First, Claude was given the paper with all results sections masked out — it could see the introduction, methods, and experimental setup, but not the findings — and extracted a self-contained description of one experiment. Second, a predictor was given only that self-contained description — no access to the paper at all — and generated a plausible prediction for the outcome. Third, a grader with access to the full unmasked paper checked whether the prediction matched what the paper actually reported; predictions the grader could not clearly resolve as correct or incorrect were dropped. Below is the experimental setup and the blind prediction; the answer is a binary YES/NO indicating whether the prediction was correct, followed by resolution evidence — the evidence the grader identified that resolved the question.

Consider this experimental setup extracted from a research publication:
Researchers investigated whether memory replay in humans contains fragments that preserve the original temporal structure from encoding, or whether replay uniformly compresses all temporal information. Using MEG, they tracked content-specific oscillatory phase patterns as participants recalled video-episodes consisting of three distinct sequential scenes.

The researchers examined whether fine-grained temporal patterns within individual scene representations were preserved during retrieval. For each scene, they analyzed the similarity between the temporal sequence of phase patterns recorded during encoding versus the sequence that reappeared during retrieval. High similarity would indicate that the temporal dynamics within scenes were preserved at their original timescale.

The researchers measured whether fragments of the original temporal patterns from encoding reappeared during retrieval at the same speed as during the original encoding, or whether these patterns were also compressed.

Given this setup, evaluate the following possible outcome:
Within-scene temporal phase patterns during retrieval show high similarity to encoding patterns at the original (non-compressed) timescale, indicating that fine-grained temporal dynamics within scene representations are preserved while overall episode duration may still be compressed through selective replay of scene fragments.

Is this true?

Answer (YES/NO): YES